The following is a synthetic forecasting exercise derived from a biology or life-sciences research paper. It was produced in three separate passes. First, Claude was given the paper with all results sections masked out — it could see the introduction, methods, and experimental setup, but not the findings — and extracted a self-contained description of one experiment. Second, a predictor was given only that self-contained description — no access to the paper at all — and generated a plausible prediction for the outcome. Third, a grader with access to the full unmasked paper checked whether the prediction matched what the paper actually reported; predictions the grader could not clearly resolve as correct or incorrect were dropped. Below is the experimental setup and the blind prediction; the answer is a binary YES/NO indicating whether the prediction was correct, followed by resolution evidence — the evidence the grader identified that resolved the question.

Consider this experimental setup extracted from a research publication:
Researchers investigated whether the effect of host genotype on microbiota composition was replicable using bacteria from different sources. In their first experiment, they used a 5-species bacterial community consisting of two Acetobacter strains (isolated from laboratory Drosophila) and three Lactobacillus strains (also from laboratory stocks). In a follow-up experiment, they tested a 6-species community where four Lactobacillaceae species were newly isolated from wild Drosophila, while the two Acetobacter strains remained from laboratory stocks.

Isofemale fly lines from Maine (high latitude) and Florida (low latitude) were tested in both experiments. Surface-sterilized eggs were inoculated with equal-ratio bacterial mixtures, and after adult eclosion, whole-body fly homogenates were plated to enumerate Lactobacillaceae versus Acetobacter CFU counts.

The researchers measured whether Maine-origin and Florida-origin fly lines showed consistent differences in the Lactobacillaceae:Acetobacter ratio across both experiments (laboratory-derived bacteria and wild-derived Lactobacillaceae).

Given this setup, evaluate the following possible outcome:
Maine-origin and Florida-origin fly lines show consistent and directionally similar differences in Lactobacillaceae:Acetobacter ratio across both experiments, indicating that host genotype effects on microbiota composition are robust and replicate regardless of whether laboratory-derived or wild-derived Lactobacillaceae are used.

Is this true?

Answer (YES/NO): NO